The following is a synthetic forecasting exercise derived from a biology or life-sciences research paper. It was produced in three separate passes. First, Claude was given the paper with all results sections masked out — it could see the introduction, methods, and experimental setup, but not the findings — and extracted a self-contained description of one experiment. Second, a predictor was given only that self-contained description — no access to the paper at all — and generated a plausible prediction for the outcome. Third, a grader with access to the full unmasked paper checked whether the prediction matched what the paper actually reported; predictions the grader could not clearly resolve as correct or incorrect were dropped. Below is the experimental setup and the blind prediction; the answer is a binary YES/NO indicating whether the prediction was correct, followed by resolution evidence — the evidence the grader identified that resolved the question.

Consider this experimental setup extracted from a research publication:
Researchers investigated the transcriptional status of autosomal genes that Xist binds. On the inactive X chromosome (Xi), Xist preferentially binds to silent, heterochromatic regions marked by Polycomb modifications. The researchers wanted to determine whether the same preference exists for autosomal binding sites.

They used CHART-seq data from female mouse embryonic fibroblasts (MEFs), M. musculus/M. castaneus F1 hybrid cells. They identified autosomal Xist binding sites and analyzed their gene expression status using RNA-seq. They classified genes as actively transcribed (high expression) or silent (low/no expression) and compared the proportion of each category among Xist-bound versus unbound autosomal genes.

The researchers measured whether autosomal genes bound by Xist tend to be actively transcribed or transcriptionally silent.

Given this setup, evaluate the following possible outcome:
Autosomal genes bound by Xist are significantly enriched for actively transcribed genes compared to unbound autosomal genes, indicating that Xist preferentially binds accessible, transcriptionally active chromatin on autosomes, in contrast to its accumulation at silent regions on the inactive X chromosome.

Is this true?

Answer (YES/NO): YES